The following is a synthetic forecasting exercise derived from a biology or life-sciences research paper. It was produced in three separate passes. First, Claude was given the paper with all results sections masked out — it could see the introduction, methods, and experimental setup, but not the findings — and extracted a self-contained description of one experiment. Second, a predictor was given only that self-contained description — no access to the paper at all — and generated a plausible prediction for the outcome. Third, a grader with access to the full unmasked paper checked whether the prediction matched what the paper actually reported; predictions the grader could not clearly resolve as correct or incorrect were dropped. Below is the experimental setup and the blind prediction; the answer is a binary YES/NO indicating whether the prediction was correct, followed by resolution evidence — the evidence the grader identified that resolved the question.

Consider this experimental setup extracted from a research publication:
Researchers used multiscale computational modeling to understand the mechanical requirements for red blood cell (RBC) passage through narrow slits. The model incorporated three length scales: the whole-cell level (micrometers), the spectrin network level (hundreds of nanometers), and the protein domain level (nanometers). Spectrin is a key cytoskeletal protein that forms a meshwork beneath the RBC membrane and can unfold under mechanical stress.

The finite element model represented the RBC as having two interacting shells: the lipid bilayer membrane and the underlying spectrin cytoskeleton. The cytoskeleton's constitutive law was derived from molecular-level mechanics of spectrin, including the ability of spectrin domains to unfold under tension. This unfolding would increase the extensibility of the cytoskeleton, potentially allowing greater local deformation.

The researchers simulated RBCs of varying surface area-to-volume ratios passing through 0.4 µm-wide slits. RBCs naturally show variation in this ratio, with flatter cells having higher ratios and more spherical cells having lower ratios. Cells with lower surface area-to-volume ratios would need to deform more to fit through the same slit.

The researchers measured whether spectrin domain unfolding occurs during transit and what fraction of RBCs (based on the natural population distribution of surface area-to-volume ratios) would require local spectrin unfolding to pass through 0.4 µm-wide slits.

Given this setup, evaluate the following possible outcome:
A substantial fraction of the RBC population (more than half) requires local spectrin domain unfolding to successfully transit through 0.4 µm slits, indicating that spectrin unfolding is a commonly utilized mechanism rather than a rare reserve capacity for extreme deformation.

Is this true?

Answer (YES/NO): NO